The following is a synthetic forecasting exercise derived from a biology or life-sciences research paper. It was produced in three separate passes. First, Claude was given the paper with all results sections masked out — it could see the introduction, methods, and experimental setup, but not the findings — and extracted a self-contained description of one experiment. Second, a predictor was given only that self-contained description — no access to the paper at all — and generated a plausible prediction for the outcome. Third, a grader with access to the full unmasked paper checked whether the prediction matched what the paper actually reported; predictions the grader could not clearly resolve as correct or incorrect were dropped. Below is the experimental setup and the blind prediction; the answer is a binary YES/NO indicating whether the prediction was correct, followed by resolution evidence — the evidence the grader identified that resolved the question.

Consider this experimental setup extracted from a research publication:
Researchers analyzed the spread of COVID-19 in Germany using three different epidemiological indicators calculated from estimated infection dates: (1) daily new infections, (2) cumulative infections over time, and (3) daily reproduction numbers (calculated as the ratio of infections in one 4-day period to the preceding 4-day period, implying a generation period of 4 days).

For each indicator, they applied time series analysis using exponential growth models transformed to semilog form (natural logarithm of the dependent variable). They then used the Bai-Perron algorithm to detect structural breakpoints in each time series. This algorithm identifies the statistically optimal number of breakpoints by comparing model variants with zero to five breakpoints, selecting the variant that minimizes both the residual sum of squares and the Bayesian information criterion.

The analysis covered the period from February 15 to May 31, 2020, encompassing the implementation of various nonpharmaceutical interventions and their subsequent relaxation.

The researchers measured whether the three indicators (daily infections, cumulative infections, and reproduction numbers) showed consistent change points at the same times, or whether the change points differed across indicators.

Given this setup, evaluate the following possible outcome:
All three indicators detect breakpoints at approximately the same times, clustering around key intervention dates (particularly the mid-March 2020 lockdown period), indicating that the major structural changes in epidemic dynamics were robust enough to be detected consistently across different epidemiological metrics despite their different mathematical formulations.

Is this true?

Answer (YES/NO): NO